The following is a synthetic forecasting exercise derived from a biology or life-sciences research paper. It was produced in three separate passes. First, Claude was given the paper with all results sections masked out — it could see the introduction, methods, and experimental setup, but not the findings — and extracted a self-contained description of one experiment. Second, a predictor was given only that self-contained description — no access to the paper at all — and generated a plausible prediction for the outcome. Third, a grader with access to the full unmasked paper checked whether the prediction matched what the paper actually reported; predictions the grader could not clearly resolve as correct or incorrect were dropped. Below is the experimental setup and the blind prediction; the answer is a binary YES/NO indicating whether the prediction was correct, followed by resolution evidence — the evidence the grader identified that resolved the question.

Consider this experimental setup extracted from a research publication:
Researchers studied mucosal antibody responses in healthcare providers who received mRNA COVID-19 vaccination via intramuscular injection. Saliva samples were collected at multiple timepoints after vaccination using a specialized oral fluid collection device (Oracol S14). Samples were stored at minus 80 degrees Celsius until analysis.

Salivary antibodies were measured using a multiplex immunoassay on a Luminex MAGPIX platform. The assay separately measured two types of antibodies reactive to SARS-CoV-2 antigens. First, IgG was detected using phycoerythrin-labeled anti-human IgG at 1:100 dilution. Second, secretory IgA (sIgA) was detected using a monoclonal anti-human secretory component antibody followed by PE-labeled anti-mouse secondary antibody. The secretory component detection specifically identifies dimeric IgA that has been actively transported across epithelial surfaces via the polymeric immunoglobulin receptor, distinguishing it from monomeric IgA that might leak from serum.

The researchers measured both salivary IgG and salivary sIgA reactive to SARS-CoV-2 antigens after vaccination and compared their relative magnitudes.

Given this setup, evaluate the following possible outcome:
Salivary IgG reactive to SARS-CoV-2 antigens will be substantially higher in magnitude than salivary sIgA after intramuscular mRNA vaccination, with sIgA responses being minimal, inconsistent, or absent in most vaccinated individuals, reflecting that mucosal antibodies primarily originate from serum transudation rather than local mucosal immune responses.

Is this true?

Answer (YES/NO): YES